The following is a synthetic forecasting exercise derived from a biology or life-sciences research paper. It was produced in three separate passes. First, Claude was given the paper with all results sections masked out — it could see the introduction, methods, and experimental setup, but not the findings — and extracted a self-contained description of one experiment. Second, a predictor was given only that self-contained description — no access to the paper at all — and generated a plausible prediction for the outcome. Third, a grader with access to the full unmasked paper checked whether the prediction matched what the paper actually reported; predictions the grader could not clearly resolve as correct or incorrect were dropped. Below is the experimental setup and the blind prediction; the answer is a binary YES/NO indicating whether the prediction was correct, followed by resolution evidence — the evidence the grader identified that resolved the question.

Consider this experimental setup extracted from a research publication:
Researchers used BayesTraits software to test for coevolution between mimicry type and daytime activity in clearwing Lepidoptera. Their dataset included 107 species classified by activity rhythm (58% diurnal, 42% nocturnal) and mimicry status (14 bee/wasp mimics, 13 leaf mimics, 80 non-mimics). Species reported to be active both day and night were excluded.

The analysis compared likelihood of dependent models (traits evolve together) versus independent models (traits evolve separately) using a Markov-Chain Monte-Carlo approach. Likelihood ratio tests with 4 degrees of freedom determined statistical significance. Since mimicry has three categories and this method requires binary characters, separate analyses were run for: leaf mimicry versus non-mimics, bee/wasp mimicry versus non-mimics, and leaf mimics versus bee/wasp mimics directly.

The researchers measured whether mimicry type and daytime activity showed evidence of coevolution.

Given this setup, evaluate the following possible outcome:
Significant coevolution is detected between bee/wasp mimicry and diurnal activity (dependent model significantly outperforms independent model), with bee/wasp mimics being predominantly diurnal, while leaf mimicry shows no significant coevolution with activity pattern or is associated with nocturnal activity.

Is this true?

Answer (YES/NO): YES